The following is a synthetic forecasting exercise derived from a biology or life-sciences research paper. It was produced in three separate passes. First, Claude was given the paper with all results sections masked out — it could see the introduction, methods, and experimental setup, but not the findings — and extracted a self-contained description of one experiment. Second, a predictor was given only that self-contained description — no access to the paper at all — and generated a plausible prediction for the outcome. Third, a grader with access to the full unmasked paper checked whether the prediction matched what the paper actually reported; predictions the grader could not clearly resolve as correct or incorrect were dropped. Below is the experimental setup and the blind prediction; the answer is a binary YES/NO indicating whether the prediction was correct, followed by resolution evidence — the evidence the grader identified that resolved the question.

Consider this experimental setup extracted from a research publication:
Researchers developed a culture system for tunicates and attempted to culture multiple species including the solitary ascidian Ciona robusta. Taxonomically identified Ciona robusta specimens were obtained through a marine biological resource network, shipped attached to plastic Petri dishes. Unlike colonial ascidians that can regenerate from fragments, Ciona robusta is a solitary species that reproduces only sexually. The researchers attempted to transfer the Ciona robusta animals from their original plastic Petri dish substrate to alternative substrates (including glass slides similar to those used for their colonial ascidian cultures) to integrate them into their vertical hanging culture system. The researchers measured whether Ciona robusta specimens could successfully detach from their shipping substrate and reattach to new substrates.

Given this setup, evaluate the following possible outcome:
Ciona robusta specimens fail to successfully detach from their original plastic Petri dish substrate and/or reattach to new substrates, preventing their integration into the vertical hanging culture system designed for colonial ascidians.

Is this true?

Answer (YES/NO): NO